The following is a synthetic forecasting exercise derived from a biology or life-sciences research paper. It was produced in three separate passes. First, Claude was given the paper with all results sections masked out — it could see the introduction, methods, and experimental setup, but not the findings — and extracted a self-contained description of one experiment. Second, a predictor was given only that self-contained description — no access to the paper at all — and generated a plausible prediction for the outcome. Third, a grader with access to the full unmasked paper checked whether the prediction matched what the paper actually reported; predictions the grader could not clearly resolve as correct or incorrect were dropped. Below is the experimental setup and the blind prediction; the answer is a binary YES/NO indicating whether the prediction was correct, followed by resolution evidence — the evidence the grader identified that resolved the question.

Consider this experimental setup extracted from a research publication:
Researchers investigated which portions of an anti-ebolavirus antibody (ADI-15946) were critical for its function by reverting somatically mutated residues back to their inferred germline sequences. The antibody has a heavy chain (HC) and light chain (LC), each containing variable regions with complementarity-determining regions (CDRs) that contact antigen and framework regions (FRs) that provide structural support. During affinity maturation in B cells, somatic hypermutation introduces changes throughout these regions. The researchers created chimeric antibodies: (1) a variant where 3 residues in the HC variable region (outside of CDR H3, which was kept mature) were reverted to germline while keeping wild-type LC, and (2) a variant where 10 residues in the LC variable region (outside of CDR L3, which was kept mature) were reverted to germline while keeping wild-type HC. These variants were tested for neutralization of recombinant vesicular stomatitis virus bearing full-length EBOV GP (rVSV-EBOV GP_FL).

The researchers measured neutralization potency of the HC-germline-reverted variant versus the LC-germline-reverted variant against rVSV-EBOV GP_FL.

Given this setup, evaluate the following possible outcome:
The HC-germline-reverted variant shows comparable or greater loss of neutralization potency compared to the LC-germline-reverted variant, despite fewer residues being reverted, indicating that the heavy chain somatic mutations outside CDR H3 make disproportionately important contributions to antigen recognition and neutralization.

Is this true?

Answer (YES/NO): NO